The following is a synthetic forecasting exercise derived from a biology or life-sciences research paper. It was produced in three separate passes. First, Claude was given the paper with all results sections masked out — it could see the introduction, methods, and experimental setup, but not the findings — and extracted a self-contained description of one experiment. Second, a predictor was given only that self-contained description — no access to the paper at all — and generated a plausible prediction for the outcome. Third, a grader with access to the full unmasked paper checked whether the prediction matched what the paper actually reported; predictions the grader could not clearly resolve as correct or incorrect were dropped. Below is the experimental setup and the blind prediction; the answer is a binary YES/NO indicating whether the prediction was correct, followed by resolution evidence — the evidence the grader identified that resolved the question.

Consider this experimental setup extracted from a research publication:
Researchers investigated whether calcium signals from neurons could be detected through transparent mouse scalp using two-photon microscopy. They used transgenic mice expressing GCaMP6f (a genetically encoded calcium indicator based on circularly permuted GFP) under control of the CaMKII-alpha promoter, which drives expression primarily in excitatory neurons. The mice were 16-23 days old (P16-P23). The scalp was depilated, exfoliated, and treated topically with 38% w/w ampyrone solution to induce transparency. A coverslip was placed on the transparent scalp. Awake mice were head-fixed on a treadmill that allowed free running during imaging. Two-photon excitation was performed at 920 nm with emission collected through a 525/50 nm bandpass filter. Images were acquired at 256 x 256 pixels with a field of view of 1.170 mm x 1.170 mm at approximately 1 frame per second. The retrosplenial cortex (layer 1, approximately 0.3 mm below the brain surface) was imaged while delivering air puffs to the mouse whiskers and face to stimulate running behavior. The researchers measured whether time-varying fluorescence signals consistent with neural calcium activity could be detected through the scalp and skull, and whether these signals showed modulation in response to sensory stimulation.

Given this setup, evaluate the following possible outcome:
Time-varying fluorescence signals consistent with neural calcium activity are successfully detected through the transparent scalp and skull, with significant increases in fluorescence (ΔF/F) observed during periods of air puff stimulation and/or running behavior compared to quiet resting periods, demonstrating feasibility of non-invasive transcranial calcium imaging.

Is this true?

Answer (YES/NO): YES